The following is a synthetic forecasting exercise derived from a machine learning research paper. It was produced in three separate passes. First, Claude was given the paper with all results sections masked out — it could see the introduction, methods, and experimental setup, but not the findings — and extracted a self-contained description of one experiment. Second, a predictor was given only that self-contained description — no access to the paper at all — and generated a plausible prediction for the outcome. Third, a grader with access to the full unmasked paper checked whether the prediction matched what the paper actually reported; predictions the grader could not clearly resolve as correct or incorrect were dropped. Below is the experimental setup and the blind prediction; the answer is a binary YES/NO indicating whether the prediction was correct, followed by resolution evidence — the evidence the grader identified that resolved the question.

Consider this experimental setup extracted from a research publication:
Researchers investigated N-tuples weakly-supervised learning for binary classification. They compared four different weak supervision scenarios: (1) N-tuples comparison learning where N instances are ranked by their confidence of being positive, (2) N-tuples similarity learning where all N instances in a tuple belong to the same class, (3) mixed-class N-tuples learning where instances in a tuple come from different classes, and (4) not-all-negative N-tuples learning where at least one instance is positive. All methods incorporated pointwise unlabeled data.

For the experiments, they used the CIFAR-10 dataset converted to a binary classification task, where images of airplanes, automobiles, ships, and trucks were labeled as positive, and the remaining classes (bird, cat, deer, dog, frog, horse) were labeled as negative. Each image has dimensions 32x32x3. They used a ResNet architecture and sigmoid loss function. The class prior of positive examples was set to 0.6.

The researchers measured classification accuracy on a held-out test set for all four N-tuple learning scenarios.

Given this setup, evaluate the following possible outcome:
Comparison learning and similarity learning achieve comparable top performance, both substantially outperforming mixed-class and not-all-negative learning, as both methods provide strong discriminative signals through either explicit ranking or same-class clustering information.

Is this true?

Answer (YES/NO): YES